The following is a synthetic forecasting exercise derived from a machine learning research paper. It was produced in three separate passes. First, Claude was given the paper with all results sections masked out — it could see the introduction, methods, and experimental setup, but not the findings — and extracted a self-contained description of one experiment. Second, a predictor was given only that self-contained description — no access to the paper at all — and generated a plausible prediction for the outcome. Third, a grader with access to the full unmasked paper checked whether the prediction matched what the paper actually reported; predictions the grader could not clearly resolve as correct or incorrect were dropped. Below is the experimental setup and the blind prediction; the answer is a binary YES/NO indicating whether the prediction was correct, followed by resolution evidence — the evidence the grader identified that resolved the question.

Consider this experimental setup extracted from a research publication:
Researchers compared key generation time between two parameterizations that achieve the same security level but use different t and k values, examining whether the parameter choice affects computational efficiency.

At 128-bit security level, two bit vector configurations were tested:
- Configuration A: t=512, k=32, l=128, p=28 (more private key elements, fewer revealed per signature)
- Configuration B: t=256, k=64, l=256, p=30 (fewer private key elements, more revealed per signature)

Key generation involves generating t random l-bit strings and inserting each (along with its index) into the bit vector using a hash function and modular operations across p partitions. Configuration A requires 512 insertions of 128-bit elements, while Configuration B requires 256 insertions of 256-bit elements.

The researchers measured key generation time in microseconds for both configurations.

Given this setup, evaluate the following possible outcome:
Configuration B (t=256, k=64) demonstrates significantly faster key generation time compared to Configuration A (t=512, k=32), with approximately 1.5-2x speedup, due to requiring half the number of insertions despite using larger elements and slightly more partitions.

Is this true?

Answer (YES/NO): YES